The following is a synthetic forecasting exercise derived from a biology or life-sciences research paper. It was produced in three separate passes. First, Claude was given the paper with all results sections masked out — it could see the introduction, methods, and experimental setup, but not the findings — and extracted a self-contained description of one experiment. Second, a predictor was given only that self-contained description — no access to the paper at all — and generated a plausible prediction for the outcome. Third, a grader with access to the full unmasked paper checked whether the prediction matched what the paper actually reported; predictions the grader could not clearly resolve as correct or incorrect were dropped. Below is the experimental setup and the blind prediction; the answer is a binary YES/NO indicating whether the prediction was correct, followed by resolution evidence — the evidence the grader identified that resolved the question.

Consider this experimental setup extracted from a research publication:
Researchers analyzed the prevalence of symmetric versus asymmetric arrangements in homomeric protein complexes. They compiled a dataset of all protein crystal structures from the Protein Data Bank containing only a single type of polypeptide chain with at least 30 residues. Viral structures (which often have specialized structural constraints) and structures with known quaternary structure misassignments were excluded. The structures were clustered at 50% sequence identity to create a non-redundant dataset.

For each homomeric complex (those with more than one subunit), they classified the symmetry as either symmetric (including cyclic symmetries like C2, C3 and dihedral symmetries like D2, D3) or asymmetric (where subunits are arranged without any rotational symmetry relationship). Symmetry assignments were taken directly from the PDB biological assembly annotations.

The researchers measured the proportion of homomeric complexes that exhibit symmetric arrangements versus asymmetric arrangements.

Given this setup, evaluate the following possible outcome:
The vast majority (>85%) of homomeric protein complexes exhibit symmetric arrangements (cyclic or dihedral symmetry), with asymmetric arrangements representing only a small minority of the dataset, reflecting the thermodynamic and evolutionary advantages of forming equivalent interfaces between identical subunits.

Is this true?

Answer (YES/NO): YES